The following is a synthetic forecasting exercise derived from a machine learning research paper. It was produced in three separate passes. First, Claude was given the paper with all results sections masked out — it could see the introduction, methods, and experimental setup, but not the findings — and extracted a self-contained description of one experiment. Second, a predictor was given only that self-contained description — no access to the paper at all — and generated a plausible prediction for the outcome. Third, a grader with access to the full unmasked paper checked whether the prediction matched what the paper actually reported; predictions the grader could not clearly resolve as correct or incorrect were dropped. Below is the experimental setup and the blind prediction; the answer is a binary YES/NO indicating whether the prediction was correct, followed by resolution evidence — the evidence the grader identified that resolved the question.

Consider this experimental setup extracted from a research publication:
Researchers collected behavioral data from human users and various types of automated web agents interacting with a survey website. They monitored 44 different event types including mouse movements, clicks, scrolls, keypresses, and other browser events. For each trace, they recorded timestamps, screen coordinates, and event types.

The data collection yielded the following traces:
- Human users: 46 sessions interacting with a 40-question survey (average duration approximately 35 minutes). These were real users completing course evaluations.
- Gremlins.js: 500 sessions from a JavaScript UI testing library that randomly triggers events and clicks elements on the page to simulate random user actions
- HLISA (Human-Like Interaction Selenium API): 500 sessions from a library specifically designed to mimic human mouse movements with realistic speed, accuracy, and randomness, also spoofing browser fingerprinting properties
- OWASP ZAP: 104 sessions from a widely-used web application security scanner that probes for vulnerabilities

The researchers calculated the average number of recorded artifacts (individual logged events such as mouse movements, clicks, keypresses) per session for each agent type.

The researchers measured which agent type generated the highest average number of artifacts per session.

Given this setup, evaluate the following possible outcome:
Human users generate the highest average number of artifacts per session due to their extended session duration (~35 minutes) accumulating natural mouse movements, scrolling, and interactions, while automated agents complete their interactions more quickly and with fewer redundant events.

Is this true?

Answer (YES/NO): YES